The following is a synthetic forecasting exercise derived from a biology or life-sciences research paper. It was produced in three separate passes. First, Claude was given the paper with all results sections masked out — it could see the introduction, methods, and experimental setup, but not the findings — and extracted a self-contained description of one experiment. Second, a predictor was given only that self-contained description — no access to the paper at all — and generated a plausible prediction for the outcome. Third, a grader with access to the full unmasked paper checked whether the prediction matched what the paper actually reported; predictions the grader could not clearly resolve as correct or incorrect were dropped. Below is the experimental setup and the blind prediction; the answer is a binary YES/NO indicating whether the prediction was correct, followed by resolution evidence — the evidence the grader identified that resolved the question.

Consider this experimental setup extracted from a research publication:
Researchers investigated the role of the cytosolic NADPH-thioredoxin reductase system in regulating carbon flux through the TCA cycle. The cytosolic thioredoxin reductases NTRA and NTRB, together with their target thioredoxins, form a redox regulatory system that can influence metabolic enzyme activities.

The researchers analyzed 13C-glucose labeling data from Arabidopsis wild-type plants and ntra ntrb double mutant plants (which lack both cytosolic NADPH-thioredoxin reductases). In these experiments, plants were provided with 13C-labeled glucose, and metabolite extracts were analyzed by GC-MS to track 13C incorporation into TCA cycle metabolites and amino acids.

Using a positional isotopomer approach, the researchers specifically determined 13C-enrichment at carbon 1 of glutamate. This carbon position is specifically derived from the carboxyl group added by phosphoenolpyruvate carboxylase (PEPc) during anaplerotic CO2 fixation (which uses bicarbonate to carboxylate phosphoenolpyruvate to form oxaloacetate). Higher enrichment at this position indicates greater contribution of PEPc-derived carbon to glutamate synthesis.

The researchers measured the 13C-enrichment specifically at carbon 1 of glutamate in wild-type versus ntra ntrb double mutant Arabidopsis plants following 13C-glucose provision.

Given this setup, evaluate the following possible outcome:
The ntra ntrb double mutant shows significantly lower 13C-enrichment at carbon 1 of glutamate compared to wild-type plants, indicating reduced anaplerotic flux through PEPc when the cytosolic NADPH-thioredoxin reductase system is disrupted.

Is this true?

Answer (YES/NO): NO